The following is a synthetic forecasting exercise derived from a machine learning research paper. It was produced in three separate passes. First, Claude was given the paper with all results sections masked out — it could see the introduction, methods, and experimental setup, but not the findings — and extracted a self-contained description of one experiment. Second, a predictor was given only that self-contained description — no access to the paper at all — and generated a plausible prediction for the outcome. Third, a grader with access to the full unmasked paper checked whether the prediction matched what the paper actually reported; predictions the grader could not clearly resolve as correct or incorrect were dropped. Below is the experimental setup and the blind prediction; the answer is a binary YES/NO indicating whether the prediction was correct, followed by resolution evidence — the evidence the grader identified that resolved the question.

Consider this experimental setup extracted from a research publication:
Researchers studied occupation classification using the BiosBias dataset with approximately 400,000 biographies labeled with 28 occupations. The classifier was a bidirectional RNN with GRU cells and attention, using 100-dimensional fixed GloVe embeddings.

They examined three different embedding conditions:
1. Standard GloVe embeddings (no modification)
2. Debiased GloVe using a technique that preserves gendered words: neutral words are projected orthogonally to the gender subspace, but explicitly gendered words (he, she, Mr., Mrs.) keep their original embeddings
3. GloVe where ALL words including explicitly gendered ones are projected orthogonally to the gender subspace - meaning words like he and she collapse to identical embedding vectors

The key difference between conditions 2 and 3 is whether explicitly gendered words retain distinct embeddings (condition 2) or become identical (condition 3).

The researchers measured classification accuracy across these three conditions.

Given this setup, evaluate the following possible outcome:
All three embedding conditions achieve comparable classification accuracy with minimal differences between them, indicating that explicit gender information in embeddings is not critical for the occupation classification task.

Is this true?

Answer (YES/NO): NO